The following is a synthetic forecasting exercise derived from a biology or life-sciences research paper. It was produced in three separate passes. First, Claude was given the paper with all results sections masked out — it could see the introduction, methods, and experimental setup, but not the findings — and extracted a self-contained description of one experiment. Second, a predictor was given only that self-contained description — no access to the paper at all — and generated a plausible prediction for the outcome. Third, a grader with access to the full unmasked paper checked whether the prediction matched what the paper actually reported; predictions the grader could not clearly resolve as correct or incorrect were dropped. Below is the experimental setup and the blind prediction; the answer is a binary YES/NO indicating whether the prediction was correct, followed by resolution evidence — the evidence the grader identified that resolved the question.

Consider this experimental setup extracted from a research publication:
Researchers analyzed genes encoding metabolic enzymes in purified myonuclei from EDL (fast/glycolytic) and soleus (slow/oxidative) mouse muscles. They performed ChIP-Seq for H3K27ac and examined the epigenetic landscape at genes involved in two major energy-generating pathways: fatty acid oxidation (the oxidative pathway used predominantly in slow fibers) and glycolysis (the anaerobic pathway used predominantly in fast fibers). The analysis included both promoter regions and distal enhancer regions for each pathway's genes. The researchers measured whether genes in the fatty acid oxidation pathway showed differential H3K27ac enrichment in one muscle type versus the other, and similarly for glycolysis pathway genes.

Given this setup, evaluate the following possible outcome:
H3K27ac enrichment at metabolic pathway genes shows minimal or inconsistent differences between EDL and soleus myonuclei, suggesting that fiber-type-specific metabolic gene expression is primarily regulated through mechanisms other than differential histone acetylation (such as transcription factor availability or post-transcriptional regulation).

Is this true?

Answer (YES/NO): NO